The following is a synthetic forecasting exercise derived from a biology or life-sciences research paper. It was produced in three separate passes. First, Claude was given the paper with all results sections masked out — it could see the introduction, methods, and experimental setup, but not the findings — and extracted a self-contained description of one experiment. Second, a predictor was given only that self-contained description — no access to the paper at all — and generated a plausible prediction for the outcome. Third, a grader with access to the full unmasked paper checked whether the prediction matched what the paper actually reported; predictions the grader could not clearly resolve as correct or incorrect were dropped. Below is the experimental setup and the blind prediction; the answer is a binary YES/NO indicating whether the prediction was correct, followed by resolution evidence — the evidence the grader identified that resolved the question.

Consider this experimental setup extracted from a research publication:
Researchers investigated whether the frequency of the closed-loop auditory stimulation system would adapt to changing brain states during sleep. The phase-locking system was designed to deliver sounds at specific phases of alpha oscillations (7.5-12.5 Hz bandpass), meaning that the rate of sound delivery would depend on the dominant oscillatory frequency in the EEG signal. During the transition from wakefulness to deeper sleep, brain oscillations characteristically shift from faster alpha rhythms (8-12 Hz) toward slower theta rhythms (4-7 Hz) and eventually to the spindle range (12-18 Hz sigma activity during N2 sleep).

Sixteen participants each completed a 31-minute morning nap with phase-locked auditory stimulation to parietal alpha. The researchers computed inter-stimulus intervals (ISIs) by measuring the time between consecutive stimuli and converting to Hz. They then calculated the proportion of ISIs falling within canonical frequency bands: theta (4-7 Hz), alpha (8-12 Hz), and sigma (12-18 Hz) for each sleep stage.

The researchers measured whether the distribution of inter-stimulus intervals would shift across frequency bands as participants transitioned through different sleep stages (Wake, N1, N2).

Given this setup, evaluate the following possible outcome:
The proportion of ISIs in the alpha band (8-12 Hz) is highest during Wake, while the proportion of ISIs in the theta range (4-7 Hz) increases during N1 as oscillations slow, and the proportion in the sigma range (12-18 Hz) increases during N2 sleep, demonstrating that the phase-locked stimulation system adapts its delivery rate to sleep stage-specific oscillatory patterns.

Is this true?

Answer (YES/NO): NO